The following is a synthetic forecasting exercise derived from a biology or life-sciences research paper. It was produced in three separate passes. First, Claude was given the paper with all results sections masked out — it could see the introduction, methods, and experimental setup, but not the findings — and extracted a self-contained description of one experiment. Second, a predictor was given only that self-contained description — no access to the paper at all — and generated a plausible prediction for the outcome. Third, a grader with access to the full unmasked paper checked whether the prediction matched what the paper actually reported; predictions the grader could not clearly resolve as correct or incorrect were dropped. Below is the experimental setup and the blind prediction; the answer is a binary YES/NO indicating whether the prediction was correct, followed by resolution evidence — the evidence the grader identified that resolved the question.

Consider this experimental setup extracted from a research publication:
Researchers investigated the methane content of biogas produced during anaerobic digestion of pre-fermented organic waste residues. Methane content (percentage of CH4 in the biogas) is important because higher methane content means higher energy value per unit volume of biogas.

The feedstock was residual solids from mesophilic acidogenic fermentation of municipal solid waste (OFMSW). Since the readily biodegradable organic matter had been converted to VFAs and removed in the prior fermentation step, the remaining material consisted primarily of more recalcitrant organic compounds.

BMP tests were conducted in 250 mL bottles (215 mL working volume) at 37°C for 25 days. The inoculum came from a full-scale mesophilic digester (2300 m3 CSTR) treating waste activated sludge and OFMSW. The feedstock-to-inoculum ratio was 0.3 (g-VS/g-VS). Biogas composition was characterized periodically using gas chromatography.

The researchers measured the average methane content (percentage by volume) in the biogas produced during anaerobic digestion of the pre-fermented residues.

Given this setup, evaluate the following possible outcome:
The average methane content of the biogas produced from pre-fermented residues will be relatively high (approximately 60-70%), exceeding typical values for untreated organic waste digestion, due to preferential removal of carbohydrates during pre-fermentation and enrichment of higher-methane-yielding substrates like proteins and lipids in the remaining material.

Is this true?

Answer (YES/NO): NO